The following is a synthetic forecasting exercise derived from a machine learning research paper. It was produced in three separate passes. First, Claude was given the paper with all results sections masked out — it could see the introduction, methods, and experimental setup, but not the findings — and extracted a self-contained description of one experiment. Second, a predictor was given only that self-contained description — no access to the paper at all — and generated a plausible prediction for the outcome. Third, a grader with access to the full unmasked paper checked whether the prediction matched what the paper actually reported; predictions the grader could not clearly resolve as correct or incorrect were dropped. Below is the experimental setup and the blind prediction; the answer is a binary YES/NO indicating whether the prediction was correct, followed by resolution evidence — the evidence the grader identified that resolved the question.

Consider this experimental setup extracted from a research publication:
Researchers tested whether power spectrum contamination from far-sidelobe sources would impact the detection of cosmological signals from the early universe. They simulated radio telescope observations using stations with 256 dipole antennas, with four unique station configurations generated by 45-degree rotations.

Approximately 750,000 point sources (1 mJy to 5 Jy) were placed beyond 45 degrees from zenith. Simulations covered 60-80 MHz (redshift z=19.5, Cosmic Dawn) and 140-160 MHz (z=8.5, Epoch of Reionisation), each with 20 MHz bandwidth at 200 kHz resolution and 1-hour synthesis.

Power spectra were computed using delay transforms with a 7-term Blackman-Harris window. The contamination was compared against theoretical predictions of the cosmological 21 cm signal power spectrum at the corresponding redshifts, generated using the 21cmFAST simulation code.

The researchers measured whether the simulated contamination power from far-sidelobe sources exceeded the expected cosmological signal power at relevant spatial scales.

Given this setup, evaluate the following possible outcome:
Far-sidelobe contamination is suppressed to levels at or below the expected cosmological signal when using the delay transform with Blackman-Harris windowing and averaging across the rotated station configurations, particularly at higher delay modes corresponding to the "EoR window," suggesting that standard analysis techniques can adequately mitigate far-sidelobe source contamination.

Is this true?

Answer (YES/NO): NO